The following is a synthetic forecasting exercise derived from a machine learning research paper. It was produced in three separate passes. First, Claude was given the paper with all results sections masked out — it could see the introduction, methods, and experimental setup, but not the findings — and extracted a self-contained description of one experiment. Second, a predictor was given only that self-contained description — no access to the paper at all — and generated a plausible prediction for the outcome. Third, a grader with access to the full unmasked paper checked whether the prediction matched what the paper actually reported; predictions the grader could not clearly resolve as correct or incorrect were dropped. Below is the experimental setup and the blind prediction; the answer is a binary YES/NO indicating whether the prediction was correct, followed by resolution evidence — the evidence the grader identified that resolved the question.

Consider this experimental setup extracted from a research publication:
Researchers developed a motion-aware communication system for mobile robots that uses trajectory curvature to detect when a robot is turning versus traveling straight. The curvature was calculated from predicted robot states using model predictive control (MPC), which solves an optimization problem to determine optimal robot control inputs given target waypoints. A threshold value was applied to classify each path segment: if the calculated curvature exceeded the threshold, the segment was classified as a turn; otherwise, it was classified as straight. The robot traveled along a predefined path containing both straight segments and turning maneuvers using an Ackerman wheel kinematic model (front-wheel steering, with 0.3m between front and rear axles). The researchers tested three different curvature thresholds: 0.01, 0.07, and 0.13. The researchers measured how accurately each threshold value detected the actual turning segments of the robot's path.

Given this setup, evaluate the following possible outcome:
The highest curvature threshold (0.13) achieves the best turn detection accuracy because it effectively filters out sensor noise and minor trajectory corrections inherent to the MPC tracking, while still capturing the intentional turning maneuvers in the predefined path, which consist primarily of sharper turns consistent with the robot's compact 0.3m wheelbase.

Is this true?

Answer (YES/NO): NO